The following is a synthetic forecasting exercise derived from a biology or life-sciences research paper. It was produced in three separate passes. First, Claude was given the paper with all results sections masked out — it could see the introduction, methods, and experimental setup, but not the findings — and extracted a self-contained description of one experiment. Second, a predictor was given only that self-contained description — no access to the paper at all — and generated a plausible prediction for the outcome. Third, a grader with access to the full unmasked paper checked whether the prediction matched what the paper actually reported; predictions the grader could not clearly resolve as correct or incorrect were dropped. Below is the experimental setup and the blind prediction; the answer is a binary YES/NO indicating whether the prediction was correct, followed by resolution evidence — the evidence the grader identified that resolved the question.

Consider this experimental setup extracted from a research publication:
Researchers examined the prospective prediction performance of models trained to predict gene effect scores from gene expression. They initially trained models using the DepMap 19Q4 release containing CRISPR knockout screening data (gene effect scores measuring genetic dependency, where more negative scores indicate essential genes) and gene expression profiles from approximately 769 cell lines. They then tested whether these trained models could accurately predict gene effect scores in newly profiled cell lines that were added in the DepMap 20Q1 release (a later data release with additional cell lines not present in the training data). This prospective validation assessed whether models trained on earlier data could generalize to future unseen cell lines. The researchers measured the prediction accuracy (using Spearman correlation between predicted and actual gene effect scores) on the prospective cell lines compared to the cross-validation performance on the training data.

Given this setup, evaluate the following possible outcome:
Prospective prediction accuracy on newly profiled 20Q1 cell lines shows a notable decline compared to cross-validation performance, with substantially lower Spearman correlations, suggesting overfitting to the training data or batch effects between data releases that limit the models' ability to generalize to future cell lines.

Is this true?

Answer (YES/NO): NO